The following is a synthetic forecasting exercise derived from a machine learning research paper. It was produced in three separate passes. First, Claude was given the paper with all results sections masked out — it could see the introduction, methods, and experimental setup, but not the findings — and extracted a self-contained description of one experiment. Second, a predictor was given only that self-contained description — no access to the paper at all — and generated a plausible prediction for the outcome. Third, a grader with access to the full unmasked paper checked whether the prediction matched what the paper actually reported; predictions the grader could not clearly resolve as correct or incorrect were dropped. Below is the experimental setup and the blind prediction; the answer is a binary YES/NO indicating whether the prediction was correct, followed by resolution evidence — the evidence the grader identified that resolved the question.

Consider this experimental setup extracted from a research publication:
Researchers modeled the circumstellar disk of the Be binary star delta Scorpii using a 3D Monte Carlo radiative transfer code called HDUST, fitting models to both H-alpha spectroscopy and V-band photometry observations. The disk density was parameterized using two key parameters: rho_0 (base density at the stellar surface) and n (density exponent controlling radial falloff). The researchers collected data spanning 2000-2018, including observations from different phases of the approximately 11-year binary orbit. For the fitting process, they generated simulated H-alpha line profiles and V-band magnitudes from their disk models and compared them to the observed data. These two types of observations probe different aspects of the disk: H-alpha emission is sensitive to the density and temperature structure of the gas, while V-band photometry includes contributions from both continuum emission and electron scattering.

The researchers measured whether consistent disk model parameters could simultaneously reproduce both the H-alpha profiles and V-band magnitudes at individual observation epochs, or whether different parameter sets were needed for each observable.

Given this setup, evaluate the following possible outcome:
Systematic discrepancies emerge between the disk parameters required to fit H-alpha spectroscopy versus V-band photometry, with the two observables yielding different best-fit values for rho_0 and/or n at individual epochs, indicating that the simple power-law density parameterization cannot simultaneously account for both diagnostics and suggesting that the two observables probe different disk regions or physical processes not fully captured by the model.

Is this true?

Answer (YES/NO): NO